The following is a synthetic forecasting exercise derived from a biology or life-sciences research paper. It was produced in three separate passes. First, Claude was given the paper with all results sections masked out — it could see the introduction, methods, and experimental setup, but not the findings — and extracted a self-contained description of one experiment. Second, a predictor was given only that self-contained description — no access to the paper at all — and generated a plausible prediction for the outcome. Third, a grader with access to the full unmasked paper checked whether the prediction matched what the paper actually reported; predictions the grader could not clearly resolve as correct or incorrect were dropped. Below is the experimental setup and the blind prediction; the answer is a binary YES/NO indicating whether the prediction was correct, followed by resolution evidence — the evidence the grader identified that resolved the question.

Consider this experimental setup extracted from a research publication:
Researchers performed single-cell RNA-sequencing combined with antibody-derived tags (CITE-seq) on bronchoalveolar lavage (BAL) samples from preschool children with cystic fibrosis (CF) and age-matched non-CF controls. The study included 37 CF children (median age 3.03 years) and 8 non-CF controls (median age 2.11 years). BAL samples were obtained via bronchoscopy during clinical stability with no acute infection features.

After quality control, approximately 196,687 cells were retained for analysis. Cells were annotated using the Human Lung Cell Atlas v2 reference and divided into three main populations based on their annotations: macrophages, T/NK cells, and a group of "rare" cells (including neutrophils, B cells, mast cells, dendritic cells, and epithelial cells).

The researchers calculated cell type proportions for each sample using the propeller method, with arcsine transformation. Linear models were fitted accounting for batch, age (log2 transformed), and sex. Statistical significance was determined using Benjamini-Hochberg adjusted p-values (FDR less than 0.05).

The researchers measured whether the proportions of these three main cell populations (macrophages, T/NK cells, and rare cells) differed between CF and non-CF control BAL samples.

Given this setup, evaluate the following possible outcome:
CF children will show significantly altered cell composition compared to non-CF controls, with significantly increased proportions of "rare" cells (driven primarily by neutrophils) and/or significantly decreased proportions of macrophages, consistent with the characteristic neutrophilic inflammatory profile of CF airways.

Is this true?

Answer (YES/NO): NO